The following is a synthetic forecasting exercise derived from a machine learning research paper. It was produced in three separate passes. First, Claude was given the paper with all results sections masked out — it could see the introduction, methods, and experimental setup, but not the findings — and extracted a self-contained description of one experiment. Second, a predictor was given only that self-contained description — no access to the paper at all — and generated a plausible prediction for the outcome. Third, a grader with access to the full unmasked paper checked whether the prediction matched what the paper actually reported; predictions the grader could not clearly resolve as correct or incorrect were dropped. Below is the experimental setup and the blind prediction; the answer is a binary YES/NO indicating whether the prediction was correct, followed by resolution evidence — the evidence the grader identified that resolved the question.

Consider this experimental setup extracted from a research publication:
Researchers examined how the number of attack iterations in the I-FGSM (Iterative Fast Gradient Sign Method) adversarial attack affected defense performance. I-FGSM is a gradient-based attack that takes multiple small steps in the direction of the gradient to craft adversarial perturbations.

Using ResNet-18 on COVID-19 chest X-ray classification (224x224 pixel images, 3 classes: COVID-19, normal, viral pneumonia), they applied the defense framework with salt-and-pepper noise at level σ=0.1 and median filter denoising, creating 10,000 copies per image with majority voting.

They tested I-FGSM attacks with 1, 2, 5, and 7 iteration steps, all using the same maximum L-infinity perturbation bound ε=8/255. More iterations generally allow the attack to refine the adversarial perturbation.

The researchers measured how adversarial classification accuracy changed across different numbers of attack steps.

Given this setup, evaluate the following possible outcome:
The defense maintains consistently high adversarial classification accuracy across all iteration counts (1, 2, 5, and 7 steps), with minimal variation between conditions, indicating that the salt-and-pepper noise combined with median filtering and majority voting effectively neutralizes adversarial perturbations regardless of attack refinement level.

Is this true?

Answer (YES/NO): NO